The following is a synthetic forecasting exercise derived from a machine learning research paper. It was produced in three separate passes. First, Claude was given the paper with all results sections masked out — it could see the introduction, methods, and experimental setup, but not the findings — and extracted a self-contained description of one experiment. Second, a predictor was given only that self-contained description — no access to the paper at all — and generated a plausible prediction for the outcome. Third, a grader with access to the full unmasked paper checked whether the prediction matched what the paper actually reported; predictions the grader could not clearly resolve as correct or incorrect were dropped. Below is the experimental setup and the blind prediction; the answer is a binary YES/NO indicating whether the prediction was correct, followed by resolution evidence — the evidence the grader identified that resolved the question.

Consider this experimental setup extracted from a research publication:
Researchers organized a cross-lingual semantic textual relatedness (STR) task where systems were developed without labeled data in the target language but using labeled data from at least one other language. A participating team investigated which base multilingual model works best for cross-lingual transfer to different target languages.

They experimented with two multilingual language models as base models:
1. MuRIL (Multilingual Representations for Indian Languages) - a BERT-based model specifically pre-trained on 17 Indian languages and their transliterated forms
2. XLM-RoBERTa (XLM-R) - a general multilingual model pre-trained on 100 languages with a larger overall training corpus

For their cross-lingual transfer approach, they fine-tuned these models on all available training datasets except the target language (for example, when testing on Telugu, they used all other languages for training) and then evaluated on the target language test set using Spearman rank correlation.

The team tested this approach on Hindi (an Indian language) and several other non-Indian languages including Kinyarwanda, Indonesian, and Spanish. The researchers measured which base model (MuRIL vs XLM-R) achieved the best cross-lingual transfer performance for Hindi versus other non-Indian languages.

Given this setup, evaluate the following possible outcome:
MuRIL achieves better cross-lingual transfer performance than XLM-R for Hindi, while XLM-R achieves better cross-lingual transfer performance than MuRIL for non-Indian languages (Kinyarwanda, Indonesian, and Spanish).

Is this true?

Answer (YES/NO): YES